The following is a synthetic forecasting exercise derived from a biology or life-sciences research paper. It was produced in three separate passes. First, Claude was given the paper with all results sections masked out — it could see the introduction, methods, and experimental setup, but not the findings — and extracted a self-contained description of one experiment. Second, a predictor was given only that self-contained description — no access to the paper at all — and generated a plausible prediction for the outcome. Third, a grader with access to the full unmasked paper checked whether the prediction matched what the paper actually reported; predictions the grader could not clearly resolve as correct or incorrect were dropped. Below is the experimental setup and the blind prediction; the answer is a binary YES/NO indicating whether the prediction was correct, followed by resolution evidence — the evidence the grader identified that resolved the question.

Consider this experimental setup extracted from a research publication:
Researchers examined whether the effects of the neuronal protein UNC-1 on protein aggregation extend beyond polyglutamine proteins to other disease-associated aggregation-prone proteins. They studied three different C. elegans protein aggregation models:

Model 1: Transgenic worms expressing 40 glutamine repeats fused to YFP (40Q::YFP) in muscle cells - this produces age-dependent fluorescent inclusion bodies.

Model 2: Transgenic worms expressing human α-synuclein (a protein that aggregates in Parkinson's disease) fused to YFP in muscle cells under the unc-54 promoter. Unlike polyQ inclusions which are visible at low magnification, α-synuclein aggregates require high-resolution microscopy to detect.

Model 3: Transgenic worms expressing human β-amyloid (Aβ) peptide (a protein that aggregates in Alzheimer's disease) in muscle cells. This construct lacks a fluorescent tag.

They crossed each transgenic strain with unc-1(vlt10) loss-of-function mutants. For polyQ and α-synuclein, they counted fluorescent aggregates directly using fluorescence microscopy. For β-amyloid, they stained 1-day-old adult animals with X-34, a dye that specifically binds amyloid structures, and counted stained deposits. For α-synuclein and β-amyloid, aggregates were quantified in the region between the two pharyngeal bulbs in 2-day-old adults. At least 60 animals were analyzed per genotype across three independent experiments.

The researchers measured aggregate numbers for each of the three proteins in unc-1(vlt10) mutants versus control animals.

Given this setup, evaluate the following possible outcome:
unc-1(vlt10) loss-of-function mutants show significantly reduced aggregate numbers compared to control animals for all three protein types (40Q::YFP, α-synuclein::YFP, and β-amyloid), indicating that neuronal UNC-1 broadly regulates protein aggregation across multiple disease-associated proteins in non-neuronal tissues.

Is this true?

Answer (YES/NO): NO